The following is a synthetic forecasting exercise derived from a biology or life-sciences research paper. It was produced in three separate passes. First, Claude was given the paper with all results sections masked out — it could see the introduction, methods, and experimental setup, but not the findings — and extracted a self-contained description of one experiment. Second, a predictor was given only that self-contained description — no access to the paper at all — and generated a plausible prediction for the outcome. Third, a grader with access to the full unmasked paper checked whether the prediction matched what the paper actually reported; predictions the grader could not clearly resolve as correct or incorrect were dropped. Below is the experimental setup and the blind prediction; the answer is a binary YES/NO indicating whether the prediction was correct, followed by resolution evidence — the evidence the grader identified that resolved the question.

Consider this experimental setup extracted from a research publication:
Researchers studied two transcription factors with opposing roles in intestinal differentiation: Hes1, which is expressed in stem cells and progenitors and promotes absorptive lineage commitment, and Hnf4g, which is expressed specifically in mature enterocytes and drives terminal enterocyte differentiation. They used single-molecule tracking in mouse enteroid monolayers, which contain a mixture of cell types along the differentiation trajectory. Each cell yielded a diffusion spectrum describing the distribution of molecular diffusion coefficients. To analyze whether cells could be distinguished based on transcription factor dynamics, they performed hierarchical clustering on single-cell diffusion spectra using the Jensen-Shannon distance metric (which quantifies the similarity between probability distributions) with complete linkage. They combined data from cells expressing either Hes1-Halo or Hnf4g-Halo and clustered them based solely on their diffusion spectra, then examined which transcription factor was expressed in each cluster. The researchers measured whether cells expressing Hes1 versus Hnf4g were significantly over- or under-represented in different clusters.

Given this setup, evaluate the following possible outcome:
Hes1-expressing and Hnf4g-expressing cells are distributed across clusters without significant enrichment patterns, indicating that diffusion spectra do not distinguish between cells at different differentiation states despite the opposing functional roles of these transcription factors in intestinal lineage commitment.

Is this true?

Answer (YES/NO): NO